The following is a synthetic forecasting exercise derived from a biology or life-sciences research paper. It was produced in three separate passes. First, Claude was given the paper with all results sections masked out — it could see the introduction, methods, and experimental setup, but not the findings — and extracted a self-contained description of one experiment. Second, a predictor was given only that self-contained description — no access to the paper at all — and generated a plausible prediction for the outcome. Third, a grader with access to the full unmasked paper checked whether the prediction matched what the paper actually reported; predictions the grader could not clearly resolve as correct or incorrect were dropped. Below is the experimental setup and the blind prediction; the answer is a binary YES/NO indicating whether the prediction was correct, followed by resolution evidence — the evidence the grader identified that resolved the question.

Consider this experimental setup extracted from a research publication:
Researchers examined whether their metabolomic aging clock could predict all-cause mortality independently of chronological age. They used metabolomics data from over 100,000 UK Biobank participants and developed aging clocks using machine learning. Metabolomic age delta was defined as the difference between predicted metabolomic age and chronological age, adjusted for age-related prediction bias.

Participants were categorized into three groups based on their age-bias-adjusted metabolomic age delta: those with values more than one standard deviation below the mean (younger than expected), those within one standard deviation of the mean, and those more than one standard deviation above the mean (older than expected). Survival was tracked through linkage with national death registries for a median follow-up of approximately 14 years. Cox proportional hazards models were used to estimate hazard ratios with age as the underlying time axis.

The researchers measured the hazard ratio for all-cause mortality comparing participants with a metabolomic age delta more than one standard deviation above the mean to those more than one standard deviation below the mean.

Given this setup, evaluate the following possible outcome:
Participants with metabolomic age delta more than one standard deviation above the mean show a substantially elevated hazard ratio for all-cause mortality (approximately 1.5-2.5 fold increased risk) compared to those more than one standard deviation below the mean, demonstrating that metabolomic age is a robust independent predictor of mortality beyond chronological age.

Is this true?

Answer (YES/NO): YES